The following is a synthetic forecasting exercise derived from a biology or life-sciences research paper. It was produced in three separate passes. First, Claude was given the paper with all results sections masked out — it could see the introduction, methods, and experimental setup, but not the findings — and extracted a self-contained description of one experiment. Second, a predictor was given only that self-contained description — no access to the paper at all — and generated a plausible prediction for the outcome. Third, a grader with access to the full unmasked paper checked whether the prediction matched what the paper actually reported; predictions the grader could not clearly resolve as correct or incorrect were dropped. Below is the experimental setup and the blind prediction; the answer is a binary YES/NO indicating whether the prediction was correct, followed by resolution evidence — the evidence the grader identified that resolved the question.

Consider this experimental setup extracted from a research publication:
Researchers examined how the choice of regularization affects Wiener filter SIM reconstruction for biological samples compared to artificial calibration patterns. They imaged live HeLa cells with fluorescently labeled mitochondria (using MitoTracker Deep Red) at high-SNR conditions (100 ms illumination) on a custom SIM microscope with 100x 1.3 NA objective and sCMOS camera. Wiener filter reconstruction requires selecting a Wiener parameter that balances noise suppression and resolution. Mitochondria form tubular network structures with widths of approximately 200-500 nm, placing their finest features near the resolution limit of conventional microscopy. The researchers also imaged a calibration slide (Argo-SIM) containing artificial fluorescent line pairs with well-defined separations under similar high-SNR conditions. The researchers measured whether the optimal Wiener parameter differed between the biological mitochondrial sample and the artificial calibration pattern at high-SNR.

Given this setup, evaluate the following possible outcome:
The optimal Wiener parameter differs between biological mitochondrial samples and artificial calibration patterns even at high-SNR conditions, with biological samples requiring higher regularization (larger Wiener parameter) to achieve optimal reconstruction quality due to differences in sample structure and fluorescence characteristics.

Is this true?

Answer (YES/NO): NO